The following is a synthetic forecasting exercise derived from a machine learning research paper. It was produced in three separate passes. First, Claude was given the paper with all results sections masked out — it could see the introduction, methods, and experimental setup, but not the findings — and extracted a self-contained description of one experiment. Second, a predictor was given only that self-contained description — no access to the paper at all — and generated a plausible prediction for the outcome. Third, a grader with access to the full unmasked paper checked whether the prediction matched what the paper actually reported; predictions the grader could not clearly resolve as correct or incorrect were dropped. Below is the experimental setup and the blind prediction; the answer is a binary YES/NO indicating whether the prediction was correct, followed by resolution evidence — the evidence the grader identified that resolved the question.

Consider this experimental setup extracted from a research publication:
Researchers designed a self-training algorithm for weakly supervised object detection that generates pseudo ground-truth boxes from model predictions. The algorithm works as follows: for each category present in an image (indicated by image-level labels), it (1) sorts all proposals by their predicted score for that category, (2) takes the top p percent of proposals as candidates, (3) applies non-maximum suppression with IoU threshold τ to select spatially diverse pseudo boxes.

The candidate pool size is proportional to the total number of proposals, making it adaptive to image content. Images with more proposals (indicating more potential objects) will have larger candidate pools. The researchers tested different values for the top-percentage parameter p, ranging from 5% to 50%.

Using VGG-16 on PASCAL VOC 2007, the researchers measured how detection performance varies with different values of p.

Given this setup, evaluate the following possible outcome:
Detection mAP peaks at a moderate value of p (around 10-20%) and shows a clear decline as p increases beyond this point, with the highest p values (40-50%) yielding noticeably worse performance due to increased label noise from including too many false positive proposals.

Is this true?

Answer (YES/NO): NO